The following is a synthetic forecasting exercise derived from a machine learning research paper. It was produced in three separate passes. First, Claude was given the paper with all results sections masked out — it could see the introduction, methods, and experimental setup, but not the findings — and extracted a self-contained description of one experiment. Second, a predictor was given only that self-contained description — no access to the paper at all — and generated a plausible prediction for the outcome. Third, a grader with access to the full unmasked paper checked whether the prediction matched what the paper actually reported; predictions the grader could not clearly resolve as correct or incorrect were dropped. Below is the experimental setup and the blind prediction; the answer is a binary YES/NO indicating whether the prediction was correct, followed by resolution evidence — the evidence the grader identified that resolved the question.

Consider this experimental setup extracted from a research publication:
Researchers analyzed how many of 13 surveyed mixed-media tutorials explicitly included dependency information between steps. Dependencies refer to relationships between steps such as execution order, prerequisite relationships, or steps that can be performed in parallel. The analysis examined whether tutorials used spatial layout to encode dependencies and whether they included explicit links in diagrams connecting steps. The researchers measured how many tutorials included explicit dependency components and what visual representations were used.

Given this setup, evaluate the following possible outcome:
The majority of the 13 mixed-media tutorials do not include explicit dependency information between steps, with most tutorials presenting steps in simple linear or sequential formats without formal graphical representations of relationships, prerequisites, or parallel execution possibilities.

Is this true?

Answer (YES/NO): YES